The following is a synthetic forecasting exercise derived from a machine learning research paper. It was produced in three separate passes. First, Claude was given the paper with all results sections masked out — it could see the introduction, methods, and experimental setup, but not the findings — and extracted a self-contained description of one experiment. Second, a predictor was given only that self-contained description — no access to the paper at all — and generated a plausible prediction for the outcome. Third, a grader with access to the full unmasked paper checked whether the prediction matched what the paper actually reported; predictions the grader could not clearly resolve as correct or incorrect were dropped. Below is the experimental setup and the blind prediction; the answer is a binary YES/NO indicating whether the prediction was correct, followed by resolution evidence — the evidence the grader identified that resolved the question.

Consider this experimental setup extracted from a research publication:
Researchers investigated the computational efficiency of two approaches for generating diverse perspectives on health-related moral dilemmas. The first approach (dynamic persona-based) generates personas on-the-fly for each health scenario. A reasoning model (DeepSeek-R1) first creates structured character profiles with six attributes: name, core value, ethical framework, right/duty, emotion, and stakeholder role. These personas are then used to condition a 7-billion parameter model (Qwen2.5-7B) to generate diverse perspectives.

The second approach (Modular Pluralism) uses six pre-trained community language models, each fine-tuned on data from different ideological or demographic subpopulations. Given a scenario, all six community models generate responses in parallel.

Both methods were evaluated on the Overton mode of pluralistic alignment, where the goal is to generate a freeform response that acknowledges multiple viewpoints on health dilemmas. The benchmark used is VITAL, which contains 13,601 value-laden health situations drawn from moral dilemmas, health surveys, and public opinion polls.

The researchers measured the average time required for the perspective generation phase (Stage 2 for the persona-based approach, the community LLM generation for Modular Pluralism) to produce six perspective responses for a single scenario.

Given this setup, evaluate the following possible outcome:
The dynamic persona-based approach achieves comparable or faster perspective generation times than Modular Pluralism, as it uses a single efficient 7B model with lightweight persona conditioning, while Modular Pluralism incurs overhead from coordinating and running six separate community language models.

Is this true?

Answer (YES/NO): YES